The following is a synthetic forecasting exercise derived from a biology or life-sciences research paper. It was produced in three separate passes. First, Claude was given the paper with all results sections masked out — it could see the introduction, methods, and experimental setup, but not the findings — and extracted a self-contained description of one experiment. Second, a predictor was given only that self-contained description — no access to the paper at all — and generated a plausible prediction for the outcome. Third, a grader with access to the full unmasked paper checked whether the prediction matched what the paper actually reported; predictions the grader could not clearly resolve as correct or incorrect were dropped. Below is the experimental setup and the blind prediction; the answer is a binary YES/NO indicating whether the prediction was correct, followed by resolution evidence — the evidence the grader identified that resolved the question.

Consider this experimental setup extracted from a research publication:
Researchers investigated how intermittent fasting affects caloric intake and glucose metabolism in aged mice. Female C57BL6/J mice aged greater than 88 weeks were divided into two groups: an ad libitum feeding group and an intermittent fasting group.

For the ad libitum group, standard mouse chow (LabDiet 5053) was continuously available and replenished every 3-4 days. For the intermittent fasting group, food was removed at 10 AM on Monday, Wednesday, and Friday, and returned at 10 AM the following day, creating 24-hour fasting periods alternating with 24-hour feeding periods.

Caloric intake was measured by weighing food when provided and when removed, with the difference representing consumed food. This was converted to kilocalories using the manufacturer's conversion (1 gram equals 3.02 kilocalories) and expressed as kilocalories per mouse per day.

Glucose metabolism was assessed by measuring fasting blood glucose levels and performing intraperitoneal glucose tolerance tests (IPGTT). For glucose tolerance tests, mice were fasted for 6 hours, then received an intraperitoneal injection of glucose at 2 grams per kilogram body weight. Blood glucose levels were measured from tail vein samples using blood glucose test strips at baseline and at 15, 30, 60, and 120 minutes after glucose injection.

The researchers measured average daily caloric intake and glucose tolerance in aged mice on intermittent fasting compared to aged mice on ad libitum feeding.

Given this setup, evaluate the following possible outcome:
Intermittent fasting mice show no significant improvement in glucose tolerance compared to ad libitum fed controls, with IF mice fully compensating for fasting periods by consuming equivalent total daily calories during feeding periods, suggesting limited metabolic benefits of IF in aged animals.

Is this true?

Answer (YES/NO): NO